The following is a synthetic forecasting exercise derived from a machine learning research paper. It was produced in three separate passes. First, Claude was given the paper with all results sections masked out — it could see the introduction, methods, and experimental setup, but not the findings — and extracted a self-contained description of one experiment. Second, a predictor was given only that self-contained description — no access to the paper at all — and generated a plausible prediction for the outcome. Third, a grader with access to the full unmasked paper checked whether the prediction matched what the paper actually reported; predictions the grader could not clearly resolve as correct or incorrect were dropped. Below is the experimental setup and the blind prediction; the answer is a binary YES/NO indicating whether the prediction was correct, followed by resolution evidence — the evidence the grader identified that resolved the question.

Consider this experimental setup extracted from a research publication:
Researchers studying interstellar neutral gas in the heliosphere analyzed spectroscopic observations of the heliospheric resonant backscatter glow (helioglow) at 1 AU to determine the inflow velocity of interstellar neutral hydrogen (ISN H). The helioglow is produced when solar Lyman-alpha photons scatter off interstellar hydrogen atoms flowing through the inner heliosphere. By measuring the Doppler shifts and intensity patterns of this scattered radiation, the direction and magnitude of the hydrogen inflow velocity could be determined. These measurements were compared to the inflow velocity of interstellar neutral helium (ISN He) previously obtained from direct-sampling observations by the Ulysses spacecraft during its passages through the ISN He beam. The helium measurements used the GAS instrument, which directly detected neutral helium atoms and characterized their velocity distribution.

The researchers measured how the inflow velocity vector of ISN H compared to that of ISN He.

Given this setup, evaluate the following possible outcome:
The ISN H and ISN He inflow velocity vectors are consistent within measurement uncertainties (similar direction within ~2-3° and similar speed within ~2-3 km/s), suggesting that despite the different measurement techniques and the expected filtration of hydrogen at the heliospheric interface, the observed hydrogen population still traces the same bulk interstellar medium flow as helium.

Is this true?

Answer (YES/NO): NO